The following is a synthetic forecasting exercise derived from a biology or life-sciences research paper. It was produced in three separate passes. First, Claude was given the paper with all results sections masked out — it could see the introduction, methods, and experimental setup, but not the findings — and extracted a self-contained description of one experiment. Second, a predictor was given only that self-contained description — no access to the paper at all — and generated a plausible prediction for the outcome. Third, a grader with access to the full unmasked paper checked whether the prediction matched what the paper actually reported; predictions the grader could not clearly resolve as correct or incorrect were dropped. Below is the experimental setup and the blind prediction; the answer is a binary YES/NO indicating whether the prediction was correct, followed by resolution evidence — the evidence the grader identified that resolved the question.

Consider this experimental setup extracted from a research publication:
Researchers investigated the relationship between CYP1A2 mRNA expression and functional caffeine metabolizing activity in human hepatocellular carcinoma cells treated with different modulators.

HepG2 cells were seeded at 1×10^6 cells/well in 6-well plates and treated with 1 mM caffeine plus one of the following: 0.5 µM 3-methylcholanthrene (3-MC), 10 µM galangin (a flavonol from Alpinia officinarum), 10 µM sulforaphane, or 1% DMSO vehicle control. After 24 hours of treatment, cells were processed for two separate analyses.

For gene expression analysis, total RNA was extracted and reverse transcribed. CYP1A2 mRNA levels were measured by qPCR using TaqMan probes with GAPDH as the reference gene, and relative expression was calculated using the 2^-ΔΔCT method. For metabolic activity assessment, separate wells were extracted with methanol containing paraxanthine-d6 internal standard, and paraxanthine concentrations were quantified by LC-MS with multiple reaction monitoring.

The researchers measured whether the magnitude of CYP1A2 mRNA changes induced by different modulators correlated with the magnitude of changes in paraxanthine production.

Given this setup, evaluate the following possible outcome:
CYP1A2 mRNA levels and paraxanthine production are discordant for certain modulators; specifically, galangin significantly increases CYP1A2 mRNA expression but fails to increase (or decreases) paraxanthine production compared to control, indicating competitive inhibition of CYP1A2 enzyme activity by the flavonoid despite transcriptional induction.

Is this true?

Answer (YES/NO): NO